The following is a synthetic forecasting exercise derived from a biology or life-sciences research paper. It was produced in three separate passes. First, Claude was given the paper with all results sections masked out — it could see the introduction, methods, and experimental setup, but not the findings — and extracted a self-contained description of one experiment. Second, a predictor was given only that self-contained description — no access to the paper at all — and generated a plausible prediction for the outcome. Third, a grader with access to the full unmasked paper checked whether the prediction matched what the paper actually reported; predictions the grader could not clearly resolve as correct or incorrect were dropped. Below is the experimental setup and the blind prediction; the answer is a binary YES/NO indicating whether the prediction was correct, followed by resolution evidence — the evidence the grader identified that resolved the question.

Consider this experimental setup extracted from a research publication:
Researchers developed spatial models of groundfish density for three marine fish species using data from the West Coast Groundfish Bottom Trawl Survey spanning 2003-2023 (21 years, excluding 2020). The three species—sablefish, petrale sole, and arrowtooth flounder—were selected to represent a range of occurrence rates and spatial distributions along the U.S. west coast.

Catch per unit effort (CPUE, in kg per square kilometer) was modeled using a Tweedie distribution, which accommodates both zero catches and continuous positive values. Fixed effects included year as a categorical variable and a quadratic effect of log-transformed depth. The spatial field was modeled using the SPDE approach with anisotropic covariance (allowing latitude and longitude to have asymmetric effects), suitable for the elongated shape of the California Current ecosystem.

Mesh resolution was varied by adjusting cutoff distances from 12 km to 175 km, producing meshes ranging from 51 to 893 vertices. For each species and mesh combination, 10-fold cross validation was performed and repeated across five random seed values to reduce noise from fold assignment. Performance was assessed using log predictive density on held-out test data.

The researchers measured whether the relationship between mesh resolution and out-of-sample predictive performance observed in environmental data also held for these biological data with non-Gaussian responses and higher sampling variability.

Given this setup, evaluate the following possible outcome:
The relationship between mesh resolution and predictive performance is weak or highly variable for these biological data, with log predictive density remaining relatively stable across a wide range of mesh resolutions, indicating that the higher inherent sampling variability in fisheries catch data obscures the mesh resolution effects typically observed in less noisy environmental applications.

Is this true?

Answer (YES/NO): NO